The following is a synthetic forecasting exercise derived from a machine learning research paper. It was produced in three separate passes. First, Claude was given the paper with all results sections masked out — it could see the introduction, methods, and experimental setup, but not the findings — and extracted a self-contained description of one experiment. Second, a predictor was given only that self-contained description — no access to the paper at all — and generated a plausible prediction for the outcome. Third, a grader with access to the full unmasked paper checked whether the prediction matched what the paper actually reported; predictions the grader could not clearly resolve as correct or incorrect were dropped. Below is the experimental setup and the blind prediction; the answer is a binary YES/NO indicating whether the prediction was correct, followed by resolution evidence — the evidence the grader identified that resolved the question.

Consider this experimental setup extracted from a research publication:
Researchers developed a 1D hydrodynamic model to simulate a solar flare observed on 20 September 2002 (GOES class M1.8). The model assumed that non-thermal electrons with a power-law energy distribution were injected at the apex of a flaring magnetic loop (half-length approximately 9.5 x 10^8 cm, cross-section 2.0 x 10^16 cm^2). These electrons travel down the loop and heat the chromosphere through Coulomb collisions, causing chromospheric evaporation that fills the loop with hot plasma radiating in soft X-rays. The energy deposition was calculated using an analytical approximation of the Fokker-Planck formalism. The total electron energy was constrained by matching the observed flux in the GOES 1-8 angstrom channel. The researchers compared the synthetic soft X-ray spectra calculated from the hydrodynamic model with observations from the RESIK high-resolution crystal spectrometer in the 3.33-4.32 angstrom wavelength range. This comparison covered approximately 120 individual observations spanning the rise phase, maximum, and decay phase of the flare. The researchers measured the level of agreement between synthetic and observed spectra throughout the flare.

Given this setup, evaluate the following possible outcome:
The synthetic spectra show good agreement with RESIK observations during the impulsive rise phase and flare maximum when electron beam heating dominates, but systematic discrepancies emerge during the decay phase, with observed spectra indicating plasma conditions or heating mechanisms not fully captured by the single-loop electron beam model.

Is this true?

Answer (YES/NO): NO